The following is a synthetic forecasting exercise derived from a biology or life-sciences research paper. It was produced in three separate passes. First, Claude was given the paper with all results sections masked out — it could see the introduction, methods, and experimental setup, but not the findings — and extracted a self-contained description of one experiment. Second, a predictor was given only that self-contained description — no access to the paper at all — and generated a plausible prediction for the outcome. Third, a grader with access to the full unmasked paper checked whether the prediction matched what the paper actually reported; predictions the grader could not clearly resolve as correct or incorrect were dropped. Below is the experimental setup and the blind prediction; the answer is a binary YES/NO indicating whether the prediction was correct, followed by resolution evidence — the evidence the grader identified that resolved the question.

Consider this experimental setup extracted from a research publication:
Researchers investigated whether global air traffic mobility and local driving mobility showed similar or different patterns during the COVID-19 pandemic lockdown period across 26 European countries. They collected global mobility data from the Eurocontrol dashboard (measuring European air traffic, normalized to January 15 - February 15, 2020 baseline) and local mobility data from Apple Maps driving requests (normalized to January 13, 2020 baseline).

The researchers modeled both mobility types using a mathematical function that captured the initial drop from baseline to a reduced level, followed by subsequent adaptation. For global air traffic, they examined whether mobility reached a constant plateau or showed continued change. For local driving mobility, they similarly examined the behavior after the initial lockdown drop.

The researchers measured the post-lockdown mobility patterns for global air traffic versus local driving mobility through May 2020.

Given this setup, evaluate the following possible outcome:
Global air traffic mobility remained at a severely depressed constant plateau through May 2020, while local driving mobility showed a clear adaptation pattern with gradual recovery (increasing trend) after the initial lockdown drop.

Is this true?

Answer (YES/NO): YES